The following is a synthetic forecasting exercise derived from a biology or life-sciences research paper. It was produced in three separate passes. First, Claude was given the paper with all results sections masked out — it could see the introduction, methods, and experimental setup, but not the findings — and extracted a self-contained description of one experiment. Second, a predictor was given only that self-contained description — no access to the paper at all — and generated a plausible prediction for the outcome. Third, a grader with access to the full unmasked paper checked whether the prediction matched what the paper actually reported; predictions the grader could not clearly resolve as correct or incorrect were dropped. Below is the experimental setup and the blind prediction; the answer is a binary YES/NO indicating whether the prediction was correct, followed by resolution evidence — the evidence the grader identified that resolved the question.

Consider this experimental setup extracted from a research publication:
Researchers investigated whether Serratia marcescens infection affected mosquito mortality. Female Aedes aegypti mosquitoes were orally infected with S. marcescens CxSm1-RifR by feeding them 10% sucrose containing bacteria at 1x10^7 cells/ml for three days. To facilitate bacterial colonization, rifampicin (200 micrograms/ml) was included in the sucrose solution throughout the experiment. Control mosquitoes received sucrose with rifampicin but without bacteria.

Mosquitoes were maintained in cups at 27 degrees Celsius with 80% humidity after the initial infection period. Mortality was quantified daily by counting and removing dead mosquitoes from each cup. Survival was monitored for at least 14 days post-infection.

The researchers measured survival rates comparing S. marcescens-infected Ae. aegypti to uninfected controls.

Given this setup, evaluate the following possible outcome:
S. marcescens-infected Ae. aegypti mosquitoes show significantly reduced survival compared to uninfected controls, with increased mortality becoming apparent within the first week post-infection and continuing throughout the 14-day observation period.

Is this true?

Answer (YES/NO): NO